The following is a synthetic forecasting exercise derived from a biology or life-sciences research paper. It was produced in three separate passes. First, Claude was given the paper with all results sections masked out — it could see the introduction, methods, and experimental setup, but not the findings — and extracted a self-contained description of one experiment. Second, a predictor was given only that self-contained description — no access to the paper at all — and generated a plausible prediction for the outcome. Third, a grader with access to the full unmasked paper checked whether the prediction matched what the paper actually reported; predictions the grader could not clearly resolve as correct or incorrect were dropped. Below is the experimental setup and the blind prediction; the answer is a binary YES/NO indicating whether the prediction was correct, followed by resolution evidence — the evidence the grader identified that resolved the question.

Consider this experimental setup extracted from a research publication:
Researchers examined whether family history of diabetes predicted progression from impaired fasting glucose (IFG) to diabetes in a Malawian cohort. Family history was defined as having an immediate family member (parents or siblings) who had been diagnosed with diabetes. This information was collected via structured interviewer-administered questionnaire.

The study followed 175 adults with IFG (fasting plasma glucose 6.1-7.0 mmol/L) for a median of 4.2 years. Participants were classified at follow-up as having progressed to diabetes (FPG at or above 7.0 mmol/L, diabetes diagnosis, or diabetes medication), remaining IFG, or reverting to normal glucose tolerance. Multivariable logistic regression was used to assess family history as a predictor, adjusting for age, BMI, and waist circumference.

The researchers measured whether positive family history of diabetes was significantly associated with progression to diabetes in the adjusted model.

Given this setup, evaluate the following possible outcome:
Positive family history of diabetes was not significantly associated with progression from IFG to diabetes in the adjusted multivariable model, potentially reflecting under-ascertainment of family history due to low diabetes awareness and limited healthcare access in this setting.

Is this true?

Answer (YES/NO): YES